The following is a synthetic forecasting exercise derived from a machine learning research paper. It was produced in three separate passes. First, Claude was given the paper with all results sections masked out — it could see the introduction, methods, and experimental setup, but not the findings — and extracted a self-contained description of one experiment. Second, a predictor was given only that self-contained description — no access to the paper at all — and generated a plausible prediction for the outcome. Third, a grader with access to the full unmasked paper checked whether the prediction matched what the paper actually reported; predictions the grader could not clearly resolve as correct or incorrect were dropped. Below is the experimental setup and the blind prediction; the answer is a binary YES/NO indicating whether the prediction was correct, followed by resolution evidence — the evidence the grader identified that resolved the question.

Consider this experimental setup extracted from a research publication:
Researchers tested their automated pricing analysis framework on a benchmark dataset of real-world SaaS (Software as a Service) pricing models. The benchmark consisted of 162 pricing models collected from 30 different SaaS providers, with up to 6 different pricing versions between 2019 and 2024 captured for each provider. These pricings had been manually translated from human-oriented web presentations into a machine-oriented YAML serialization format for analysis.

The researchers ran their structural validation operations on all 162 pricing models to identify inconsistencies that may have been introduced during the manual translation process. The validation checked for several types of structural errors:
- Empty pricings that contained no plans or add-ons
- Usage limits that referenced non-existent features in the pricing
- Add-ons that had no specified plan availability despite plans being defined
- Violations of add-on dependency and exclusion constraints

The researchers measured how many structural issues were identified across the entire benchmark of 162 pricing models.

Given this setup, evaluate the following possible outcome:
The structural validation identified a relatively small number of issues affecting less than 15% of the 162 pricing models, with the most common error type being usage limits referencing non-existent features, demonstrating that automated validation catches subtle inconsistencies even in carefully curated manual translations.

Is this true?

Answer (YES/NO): NO